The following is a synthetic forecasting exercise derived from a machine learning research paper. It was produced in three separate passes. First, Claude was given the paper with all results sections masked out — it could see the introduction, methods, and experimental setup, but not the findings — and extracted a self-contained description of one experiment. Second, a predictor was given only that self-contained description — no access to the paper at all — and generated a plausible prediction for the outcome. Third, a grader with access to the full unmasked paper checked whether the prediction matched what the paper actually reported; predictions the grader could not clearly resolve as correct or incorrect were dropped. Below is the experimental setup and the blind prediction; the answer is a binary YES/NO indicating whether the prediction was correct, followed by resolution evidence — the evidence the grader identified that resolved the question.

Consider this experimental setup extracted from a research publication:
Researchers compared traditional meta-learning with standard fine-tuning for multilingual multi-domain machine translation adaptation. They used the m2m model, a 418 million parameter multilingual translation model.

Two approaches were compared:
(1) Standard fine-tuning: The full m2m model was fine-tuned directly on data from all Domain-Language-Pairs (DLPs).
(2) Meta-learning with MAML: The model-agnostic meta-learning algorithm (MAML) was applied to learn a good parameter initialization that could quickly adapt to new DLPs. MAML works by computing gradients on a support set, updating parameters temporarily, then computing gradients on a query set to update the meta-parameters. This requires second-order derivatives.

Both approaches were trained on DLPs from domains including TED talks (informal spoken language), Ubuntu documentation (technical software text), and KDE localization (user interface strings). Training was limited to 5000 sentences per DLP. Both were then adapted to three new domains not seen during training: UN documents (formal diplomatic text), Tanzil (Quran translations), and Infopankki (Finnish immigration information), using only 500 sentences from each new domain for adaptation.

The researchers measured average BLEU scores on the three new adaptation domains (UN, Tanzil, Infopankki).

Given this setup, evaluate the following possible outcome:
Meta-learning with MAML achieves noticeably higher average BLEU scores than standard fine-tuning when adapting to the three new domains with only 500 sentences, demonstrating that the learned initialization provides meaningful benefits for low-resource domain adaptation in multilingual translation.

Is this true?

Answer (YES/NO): NO